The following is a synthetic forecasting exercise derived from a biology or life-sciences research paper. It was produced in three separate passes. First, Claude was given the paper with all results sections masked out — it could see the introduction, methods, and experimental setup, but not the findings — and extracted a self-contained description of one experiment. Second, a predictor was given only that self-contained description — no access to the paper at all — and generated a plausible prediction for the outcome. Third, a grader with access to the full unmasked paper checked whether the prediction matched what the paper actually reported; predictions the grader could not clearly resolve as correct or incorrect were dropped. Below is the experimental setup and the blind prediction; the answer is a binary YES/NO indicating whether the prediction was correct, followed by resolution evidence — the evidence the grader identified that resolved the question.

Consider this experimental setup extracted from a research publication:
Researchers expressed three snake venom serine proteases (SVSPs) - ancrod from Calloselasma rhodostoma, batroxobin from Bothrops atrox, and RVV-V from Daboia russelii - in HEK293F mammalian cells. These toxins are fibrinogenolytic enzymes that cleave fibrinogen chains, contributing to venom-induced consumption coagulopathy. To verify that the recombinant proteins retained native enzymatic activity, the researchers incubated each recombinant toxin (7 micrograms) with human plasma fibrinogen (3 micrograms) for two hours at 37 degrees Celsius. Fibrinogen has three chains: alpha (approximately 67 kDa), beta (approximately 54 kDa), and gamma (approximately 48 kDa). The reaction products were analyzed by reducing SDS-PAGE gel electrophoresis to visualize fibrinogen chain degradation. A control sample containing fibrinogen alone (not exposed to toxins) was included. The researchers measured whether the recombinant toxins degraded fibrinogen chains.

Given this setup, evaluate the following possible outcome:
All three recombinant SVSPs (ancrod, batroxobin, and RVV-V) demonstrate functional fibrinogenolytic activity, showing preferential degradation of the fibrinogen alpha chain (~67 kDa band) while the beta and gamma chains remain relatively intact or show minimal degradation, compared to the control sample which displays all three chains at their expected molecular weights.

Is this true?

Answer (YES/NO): YES